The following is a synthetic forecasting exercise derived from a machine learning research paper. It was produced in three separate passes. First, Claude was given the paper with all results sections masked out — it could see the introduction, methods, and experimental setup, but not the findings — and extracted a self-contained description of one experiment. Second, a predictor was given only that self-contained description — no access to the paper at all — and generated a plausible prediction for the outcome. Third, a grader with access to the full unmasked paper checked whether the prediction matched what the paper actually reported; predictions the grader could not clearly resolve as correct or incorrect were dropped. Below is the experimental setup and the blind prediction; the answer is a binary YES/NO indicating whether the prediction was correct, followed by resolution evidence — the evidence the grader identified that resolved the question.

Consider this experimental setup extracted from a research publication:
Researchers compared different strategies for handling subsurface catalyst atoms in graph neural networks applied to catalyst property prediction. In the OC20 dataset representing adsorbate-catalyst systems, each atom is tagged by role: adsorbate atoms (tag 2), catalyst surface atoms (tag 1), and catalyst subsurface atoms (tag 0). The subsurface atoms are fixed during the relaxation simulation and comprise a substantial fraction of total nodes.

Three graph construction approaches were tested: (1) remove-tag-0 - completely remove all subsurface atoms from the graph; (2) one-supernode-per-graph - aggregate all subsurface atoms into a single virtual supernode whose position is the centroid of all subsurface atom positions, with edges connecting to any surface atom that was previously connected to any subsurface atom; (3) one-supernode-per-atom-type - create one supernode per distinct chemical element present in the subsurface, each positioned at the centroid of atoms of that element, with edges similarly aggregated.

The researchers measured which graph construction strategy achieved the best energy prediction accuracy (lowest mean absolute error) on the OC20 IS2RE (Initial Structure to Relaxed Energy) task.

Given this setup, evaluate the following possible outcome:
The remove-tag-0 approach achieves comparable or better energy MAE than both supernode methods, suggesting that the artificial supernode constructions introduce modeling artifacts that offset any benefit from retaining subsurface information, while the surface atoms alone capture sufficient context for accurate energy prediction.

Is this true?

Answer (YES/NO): YES